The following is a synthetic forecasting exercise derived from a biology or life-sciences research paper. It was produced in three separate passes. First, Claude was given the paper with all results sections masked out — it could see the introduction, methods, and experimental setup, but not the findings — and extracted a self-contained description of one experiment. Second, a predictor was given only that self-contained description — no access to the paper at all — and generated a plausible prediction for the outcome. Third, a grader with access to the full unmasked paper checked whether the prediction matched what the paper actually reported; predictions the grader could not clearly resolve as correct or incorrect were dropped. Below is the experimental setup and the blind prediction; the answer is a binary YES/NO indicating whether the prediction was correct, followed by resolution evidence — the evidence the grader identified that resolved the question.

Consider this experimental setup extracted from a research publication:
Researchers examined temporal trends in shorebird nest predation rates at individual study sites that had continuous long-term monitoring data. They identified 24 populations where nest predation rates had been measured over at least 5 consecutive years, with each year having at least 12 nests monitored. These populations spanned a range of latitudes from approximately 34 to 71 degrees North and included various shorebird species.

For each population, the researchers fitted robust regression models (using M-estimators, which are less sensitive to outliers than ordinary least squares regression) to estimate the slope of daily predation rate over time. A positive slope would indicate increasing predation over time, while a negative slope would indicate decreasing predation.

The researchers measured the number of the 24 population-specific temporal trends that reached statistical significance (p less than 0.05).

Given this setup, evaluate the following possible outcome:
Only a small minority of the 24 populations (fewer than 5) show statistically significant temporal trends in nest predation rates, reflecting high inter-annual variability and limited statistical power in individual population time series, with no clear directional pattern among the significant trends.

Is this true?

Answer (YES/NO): YES